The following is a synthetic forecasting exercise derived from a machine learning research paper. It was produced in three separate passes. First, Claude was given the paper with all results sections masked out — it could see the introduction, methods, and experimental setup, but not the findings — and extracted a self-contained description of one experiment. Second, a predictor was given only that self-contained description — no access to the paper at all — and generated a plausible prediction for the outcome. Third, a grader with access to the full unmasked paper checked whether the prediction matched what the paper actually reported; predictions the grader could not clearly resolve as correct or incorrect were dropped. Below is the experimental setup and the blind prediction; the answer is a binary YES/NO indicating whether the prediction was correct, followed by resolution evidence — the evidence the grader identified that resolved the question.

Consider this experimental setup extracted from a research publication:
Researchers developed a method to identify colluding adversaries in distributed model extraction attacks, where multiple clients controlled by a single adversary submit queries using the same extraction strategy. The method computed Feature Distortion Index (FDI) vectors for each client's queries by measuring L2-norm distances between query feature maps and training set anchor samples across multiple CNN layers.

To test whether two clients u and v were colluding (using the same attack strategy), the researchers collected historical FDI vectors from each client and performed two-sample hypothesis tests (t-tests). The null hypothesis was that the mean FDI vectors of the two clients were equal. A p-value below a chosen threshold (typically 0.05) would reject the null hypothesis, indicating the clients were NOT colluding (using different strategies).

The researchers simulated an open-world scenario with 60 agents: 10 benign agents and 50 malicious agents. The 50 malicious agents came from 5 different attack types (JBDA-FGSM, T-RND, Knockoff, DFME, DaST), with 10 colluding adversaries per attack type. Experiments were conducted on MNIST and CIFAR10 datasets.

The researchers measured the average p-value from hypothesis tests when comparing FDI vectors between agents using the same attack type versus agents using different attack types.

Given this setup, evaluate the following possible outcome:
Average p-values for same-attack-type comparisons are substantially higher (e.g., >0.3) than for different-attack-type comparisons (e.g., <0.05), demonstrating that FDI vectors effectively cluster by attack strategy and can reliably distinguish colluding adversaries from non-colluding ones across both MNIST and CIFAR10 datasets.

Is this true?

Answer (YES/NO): YES